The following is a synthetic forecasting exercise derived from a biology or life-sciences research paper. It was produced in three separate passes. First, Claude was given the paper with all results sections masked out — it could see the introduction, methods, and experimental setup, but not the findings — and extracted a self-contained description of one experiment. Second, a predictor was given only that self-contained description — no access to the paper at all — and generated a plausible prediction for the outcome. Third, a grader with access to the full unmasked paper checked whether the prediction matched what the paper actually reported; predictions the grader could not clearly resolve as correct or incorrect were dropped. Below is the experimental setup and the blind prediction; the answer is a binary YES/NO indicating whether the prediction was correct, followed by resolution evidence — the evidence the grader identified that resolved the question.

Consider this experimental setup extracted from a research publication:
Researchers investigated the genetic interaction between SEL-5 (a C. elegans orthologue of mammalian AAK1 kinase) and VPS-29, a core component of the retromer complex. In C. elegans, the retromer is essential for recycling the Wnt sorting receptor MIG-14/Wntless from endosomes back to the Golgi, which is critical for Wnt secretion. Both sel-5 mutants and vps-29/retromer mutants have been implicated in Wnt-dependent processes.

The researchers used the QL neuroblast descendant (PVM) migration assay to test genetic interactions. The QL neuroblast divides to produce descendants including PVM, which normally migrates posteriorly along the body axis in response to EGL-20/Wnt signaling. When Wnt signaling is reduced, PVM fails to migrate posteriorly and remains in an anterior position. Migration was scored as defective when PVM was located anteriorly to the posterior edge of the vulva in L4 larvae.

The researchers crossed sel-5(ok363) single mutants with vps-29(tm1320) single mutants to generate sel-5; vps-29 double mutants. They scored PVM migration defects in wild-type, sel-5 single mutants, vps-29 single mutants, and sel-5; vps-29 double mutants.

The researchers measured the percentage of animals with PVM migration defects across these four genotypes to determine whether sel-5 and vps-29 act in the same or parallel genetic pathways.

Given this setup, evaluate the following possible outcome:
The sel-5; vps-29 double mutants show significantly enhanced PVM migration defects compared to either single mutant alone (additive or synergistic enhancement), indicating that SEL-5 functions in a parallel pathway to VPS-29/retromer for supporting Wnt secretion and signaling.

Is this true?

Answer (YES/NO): YES